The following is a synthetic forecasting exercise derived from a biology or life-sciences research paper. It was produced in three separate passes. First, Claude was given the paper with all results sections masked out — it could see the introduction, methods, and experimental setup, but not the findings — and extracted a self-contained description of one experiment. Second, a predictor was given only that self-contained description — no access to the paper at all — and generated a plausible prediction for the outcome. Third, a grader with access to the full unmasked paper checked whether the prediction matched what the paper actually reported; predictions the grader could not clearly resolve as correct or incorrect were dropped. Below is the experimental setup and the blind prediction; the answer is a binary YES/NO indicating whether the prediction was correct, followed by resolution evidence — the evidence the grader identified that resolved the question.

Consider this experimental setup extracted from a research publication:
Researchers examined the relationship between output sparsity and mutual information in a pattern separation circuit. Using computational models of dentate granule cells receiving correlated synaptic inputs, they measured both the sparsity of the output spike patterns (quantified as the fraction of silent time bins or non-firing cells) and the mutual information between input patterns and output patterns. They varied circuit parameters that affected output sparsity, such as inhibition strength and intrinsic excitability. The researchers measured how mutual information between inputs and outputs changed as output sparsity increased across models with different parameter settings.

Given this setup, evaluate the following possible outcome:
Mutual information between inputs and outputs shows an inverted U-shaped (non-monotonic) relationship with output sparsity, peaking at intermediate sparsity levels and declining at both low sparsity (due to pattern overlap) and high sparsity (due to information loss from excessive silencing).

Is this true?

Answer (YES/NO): NO